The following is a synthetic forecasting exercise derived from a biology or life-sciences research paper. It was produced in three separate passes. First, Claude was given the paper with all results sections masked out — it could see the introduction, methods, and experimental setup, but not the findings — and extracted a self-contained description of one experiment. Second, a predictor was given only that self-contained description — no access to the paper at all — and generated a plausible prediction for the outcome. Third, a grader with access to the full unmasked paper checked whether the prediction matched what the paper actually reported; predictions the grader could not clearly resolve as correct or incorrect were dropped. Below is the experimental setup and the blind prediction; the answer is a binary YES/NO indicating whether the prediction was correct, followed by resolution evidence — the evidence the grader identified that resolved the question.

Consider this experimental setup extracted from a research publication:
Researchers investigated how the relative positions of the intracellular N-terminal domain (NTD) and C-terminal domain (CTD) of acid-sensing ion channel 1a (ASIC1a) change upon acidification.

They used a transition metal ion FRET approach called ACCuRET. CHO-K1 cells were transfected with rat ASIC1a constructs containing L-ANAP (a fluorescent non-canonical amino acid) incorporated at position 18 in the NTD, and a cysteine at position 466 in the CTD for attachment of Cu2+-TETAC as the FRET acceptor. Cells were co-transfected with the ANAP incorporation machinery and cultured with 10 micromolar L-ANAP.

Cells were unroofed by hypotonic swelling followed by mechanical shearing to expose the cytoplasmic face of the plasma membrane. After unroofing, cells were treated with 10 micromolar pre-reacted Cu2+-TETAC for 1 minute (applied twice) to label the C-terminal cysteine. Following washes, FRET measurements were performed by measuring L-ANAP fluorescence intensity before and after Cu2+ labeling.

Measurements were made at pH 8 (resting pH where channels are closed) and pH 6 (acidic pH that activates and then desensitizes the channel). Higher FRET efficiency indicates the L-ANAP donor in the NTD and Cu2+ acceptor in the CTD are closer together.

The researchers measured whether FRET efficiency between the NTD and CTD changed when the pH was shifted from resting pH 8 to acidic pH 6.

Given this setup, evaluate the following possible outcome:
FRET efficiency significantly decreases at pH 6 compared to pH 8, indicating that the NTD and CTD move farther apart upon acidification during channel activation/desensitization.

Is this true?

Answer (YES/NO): NO